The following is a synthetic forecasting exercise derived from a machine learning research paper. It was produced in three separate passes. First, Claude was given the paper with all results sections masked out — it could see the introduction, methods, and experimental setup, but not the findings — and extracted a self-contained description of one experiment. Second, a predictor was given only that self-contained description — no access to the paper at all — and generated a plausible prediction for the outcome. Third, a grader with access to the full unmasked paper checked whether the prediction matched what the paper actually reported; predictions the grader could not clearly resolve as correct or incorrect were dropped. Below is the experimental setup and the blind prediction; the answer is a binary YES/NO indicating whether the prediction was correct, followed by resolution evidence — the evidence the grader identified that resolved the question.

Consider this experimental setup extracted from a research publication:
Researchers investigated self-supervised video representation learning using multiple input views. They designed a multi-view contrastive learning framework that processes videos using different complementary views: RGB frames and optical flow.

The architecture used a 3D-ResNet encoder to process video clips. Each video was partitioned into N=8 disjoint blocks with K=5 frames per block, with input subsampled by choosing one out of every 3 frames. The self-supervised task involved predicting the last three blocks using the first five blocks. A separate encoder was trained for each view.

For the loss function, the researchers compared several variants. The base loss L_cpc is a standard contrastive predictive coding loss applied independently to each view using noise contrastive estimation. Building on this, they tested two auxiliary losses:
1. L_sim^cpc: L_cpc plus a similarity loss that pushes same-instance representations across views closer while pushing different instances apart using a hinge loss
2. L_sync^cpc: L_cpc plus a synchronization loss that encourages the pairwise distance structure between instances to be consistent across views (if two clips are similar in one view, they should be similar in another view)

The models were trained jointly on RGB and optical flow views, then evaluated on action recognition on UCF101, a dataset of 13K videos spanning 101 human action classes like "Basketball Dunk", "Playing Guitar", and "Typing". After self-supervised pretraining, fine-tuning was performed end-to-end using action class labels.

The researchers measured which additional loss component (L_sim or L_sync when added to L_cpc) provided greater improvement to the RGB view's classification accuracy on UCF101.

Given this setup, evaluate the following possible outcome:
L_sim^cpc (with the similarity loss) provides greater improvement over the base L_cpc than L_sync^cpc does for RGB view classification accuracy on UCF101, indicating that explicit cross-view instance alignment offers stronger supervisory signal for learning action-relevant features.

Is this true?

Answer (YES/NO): YES